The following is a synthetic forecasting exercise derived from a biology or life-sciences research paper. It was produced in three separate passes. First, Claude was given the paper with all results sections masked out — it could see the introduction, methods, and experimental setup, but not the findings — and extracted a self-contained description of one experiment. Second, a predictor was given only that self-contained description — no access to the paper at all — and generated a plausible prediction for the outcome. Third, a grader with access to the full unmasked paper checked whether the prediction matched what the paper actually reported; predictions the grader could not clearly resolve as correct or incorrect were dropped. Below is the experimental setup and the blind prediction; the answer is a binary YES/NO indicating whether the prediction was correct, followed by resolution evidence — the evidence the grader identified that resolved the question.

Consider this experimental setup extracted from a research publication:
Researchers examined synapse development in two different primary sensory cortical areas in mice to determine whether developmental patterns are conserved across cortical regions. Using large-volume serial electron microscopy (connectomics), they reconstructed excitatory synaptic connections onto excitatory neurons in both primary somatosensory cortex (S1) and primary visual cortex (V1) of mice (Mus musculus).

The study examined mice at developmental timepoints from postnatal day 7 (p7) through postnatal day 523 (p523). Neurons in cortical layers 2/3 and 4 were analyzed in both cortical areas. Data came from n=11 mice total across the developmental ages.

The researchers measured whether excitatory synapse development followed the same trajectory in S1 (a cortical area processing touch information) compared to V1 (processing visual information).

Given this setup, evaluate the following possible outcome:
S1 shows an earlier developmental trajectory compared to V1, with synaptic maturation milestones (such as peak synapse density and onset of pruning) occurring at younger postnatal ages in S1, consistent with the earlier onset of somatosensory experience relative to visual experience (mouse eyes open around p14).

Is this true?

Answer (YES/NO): NO